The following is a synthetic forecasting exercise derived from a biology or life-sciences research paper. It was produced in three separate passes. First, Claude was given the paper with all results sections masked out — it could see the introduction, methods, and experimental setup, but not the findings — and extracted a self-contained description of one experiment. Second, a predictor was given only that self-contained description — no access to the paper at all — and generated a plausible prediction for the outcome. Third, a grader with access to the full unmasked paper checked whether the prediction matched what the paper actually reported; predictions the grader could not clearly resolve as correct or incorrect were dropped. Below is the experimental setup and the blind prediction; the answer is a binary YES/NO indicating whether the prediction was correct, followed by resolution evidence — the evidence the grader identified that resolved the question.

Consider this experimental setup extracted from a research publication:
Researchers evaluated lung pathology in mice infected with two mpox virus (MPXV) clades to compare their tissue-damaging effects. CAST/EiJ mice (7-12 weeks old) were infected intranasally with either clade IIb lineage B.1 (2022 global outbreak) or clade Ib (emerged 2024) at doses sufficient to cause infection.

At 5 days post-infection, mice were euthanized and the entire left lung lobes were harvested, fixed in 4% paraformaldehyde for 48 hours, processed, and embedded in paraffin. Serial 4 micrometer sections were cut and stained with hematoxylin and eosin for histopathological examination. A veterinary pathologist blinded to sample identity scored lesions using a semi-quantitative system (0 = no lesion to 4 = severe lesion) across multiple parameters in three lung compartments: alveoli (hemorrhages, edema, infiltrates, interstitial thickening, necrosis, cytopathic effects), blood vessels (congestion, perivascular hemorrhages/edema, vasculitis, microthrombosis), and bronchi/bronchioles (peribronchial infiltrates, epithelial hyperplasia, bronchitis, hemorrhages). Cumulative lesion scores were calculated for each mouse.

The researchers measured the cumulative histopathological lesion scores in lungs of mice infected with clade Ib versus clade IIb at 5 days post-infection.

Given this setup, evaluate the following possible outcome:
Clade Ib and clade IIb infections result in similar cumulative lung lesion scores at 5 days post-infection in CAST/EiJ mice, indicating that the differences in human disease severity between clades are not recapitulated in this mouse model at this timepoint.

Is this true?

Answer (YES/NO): NO